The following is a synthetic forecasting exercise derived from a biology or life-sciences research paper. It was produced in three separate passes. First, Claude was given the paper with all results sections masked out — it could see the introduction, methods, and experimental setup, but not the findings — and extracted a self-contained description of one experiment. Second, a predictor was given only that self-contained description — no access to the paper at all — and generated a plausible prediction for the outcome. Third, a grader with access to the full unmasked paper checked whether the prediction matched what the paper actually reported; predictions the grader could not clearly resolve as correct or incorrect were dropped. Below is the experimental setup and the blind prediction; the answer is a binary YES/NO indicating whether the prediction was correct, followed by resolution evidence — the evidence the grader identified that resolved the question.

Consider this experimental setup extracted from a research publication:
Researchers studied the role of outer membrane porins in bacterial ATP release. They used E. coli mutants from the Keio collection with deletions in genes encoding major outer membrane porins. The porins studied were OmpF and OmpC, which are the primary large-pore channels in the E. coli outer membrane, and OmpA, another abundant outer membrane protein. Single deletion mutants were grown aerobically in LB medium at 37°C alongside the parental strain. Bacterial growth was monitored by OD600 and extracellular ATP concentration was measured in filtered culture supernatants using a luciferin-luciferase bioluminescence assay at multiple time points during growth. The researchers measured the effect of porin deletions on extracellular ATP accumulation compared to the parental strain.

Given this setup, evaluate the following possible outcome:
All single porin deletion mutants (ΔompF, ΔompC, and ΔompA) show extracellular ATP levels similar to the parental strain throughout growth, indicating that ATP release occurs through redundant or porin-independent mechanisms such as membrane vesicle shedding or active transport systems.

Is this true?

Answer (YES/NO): NO